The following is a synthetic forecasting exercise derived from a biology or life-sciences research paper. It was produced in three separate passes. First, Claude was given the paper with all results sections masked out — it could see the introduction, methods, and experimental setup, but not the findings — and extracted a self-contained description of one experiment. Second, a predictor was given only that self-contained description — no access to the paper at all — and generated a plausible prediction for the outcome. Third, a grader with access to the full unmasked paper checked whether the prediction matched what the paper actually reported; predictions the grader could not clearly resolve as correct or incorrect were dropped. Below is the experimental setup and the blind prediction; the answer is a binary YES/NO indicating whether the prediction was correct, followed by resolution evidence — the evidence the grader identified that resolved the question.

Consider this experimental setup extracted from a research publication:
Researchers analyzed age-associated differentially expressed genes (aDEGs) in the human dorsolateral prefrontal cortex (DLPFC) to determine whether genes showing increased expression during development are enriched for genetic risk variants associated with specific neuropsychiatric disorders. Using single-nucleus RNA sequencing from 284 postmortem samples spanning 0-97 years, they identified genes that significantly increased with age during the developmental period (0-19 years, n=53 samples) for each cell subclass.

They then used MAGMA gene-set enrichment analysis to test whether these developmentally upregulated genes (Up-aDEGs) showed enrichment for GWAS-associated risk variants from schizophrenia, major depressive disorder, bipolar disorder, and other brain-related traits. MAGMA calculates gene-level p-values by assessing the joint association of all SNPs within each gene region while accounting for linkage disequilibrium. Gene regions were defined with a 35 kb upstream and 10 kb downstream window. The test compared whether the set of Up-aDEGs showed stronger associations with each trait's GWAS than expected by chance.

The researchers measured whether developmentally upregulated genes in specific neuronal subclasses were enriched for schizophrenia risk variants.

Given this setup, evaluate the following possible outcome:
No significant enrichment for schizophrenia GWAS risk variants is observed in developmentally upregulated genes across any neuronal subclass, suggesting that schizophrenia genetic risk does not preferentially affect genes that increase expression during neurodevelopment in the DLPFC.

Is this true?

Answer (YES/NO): YES